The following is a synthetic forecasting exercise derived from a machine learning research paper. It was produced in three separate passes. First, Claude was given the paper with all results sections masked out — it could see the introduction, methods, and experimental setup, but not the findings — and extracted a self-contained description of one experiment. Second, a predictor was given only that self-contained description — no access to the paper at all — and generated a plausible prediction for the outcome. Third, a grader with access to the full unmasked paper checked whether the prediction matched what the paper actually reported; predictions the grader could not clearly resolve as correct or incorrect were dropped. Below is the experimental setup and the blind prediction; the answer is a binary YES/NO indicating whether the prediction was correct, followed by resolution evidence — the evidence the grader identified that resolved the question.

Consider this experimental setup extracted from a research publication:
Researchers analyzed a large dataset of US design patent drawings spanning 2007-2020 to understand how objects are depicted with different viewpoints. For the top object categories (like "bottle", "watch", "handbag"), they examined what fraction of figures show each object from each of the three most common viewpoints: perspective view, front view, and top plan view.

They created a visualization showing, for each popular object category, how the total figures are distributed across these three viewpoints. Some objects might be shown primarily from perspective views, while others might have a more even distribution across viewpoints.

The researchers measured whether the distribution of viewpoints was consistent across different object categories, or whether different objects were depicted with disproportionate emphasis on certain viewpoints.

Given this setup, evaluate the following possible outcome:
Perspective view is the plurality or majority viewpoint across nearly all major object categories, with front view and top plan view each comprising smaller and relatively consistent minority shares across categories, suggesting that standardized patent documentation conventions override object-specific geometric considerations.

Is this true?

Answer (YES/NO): NO